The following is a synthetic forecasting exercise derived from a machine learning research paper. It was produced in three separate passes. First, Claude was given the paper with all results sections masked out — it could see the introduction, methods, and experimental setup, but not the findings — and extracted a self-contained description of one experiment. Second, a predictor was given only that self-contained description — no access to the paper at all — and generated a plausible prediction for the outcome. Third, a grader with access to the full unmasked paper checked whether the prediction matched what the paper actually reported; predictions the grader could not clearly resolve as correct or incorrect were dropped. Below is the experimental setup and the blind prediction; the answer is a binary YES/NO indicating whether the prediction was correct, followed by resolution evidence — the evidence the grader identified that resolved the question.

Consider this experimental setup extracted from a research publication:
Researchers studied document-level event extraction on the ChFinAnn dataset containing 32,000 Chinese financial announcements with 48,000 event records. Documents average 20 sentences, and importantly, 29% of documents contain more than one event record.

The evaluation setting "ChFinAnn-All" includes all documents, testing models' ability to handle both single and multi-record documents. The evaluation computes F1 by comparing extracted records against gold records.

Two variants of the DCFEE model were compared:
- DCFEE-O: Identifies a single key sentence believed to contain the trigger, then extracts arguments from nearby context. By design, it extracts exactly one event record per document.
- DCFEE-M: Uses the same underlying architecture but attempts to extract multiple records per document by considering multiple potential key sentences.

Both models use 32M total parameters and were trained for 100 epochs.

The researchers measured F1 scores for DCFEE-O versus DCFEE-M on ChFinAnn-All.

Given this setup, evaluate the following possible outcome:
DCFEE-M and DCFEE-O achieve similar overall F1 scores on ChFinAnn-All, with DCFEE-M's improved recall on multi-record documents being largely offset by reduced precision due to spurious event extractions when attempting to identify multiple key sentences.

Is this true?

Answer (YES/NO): NO